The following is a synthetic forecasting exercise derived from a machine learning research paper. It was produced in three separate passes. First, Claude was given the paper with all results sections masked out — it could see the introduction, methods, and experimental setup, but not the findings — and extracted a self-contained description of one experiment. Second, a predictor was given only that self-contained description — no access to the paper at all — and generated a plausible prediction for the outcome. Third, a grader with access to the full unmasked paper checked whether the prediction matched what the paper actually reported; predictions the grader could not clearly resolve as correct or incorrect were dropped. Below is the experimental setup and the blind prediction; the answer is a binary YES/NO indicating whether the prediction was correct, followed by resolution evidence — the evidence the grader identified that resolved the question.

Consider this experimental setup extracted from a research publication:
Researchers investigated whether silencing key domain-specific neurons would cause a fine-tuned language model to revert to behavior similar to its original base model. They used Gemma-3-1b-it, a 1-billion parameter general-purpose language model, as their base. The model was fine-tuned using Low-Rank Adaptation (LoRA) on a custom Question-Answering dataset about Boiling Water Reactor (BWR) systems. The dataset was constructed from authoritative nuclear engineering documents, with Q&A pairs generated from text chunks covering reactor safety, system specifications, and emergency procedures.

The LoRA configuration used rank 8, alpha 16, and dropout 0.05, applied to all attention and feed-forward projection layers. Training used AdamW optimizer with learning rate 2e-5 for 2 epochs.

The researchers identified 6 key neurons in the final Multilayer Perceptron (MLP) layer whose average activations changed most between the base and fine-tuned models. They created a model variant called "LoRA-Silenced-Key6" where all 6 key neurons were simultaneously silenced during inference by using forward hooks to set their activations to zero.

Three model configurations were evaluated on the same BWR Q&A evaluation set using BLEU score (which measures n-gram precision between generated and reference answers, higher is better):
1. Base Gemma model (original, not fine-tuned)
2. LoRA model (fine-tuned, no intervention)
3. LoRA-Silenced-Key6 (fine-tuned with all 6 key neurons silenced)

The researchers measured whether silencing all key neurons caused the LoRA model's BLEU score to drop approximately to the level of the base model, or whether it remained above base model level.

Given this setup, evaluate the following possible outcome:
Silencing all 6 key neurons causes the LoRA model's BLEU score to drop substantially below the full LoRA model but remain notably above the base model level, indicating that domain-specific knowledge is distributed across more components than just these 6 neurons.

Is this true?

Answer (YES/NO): NO